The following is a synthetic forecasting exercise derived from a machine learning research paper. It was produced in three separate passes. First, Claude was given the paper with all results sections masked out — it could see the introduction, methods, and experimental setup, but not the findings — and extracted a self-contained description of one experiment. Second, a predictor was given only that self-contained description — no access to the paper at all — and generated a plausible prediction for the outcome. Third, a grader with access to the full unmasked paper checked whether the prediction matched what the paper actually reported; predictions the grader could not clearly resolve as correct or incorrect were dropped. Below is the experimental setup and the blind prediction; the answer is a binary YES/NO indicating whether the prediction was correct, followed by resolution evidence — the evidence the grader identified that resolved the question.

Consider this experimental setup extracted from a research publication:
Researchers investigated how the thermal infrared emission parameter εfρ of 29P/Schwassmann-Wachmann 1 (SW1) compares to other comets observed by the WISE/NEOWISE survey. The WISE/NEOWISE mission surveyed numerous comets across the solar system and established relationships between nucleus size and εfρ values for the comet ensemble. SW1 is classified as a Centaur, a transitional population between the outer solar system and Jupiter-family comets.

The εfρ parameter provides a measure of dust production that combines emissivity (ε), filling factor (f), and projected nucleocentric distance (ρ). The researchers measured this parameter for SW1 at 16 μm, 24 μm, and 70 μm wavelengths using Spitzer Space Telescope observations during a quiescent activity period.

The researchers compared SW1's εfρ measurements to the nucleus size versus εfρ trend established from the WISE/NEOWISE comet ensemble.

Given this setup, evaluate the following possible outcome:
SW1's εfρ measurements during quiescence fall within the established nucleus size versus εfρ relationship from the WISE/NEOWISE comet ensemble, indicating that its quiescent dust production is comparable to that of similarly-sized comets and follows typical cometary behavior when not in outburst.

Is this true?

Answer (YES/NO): YES